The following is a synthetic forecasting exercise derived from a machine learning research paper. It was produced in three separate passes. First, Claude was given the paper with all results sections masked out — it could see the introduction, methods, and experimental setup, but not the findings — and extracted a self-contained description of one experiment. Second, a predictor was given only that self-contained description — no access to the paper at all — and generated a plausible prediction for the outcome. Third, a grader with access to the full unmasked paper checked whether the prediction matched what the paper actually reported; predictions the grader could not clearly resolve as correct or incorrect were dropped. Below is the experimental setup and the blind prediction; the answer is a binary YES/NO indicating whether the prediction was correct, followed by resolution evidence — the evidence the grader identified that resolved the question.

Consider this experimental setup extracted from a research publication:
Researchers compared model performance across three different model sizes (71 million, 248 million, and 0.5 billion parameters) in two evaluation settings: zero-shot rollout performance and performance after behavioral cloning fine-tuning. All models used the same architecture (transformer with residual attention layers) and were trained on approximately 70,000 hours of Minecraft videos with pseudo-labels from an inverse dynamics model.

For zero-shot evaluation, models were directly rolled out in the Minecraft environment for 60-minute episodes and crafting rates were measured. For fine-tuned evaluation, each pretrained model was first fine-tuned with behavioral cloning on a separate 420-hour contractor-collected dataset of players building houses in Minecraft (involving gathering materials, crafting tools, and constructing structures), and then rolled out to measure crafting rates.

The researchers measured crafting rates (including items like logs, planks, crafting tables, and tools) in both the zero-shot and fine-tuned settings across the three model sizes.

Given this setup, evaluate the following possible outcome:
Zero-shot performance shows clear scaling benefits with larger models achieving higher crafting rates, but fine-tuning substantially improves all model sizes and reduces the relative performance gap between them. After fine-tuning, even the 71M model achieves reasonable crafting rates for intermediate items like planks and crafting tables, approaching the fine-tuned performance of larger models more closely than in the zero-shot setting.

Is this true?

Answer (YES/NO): NO